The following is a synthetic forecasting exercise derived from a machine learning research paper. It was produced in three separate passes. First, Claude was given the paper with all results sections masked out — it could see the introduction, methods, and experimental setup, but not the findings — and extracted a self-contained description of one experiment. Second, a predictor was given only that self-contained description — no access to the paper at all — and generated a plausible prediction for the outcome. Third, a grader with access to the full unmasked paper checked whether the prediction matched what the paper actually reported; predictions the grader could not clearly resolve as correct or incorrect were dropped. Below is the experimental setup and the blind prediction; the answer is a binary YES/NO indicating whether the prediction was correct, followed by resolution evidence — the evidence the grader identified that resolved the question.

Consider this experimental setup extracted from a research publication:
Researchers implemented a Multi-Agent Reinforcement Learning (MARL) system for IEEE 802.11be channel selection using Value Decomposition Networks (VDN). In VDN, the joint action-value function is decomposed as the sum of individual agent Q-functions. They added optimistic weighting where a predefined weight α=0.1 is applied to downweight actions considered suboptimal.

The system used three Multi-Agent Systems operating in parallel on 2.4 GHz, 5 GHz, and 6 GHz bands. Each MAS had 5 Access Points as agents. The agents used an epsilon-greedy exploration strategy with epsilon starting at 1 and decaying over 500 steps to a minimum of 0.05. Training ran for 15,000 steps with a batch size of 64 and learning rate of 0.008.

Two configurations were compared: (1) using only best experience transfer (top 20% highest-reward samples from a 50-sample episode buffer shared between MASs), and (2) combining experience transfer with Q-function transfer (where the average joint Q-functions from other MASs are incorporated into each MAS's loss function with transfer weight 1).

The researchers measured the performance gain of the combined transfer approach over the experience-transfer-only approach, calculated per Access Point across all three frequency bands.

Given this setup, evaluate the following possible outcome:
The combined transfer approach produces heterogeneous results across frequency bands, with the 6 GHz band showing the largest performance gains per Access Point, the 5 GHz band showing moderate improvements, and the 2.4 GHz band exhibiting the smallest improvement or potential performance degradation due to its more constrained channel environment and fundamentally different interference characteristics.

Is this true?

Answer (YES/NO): NO